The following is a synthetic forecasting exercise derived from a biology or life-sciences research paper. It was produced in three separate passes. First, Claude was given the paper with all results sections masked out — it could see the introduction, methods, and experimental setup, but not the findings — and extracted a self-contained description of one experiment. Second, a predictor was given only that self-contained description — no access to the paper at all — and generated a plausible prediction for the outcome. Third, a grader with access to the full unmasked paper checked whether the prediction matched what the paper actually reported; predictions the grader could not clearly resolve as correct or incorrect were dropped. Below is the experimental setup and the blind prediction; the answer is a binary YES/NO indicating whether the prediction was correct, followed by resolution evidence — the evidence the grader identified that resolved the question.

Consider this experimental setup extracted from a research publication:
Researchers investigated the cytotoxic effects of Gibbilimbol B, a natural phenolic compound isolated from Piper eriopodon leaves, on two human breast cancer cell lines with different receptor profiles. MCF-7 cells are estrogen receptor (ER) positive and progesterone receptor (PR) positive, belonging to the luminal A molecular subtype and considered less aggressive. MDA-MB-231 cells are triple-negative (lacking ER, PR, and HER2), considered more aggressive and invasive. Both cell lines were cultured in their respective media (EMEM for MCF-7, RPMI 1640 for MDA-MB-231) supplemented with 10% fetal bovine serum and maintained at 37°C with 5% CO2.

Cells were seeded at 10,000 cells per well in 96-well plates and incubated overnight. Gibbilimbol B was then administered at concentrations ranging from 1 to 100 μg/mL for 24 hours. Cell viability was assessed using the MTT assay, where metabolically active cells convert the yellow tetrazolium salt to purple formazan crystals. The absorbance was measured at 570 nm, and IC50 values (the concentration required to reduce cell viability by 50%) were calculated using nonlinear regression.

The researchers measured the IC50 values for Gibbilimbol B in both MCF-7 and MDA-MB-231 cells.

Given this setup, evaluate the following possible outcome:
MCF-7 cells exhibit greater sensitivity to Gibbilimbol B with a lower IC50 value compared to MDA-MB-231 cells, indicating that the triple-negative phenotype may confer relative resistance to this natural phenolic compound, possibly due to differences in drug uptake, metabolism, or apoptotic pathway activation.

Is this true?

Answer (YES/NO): YES